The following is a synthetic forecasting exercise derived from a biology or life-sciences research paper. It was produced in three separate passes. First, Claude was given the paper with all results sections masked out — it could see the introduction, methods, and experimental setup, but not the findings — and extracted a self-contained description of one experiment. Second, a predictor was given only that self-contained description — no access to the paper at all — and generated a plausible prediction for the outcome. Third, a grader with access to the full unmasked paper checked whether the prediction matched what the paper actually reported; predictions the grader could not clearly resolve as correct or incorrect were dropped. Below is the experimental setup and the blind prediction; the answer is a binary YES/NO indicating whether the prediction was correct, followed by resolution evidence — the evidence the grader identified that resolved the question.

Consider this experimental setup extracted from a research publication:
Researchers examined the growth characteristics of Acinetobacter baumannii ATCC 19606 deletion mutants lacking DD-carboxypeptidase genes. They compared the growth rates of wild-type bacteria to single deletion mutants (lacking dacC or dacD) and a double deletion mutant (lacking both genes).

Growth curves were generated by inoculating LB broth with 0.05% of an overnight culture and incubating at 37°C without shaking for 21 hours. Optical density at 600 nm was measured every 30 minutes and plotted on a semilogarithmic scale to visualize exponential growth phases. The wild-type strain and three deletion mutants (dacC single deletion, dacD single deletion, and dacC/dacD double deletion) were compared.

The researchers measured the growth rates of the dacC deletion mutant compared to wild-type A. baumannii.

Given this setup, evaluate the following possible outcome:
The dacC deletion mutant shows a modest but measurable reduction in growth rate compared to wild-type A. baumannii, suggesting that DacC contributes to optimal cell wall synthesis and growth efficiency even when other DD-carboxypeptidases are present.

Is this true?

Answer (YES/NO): YES